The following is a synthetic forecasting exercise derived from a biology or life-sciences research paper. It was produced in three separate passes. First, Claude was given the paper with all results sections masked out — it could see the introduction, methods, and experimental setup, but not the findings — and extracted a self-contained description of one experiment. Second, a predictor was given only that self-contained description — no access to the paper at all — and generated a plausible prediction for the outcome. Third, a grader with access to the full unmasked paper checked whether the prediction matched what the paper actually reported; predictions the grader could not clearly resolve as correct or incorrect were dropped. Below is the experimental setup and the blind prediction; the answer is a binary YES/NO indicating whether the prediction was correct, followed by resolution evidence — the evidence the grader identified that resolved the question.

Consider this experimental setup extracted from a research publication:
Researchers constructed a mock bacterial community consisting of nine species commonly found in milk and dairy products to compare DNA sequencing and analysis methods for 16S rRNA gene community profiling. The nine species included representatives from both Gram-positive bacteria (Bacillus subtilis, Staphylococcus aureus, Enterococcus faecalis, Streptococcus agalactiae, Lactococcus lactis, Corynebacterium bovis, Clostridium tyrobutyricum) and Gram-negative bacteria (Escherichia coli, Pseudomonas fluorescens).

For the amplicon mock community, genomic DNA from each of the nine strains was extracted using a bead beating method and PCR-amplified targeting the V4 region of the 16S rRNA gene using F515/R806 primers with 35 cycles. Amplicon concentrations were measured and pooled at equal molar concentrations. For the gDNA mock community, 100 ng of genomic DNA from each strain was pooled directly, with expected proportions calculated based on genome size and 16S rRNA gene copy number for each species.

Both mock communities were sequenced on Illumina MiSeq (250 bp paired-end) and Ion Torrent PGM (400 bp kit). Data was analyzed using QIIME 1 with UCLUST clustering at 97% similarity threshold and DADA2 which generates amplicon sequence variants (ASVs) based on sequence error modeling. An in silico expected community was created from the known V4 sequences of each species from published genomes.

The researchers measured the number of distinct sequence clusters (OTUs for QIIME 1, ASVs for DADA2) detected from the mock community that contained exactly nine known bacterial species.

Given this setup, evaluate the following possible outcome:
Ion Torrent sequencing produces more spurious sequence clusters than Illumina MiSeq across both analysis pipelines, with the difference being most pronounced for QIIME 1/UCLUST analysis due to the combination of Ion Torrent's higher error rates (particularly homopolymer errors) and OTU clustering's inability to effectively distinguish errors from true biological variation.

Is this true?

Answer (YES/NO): NO